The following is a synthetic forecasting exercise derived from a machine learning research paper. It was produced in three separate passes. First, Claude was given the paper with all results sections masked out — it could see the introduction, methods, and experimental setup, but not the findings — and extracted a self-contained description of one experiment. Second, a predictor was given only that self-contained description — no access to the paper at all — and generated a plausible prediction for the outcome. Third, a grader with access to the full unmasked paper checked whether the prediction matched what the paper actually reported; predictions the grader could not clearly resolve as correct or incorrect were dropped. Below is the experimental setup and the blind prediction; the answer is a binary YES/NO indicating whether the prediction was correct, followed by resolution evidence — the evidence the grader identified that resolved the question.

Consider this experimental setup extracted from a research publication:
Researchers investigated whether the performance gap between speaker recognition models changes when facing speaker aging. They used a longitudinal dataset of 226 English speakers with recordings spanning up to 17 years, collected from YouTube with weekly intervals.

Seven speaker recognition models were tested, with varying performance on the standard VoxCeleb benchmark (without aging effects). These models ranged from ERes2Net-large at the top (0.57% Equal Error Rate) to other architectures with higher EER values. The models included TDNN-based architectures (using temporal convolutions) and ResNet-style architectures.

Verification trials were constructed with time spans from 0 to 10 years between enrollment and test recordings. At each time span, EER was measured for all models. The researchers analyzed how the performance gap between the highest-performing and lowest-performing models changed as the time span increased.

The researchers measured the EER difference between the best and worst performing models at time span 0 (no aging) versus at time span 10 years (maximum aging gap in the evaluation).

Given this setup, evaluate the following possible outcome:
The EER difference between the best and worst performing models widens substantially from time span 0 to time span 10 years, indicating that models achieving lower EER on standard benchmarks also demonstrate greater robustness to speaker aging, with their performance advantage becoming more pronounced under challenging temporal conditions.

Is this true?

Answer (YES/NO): YES